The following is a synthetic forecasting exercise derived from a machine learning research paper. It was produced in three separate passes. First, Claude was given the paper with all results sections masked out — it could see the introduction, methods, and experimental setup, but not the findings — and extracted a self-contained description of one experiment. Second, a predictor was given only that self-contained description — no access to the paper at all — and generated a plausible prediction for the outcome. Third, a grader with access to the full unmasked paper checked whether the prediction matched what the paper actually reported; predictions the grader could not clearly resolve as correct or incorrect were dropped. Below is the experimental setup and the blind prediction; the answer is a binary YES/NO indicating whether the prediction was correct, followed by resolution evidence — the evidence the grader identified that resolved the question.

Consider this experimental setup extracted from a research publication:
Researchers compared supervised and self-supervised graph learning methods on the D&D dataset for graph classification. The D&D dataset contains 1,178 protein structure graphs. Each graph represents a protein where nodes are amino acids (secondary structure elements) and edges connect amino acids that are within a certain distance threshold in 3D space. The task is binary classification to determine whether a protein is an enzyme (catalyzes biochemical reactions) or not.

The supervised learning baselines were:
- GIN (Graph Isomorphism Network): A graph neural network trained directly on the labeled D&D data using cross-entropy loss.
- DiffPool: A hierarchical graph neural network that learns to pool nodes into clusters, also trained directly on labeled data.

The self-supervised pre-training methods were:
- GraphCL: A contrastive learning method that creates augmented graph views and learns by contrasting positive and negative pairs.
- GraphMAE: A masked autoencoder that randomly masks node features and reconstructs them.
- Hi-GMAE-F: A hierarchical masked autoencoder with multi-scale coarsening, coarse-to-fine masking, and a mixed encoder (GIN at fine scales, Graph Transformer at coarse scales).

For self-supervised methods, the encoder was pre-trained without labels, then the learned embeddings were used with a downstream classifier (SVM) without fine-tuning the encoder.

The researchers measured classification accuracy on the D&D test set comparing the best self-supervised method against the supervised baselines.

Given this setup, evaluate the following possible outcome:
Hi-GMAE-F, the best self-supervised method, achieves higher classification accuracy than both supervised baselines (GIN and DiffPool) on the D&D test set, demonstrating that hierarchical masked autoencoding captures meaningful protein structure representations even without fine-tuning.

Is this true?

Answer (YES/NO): YES